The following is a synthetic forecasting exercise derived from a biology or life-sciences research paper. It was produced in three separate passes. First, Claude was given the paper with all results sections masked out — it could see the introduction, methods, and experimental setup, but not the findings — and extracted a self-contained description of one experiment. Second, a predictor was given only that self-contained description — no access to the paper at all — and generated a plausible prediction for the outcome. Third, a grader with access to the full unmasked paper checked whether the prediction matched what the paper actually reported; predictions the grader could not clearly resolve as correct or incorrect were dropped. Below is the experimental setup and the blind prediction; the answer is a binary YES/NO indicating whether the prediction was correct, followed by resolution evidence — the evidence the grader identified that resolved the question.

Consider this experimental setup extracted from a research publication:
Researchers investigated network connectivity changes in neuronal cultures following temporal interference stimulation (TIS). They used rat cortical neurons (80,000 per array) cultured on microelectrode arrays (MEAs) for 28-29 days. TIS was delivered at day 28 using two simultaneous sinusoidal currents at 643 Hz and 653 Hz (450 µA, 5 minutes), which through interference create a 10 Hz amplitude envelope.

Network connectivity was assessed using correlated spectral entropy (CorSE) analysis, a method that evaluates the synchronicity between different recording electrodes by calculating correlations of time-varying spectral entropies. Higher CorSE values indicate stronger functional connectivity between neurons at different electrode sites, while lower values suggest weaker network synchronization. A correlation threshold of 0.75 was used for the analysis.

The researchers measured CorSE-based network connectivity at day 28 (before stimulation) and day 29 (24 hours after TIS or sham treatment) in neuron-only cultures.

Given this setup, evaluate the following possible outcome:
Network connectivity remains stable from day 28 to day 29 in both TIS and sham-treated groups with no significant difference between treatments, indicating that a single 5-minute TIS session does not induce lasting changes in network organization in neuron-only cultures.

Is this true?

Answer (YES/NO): YES